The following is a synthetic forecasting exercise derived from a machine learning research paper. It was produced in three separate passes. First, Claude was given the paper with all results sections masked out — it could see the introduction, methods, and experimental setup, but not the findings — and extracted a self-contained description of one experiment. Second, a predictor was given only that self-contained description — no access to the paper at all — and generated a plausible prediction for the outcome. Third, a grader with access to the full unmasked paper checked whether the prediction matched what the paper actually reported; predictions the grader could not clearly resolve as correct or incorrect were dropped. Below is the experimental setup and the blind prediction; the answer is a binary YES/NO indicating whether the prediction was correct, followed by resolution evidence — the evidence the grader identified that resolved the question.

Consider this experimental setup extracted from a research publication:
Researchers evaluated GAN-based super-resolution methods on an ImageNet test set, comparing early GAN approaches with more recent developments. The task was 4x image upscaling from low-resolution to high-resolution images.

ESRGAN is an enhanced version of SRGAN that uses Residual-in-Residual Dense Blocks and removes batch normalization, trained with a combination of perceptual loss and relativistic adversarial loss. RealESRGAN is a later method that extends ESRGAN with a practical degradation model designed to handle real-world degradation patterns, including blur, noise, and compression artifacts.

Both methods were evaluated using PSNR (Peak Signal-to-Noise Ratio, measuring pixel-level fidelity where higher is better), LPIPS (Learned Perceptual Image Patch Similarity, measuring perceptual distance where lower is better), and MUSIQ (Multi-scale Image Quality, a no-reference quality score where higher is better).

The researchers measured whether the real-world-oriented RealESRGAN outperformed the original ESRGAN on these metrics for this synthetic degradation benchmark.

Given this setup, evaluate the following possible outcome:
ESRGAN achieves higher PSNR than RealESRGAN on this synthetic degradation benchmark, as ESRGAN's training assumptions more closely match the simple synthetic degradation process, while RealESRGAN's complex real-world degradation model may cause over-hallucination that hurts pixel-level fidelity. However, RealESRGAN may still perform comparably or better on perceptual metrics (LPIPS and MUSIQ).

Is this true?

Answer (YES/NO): NO